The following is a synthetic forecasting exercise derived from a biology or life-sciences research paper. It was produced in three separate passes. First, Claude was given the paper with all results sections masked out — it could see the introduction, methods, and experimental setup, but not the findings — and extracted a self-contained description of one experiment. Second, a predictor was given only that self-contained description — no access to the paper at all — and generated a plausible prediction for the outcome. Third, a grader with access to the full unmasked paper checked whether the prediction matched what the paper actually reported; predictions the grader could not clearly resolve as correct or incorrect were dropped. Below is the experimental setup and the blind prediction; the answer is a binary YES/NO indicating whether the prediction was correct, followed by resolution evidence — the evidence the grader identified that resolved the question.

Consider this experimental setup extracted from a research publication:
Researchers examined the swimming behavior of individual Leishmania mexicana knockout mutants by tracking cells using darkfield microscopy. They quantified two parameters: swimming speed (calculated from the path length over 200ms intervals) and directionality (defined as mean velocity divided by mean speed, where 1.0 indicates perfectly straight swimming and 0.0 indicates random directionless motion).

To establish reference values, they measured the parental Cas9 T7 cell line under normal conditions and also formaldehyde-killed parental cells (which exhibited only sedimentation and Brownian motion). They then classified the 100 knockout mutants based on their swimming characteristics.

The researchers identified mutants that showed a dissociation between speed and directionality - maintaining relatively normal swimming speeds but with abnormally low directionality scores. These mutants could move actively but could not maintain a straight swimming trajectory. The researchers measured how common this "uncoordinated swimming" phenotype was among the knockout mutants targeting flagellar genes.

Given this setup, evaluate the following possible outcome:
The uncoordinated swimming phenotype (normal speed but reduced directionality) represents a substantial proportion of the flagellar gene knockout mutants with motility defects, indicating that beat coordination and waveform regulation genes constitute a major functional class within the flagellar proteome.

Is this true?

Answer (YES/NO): NO